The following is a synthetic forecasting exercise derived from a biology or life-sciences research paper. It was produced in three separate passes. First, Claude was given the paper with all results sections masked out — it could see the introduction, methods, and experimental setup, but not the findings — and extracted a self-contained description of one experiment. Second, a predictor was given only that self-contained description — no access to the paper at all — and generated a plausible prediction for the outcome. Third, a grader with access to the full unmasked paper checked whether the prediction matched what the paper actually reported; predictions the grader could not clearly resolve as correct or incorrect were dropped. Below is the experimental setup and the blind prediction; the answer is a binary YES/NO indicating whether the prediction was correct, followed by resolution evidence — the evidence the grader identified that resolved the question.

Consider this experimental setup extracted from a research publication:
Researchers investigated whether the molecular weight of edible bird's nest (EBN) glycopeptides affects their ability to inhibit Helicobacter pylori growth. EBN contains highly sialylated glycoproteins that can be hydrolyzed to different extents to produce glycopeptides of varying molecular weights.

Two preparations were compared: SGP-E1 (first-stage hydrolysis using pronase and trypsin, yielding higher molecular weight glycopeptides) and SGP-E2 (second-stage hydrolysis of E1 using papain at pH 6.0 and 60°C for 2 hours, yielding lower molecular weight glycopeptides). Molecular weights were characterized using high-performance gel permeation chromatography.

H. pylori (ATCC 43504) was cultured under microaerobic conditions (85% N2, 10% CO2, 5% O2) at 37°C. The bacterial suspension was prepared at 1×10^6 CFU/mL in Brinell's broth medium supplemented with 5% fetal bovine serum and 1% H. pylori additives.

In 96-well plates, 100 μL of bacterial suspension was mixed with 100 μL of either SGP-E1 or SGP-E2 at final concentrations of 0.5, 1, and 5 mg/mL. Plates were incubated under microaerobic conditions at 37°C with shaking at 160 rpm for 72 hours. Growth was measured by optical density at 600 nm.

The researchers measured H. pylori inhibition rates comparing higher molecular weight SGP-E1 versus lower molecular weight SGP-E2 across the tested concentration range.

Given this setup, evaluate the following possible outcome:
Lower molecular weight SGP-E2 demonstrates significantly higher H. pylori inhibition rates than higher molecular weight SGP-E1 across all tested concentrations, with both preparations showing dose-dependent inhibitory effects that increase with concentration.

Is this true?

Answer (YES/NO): YES